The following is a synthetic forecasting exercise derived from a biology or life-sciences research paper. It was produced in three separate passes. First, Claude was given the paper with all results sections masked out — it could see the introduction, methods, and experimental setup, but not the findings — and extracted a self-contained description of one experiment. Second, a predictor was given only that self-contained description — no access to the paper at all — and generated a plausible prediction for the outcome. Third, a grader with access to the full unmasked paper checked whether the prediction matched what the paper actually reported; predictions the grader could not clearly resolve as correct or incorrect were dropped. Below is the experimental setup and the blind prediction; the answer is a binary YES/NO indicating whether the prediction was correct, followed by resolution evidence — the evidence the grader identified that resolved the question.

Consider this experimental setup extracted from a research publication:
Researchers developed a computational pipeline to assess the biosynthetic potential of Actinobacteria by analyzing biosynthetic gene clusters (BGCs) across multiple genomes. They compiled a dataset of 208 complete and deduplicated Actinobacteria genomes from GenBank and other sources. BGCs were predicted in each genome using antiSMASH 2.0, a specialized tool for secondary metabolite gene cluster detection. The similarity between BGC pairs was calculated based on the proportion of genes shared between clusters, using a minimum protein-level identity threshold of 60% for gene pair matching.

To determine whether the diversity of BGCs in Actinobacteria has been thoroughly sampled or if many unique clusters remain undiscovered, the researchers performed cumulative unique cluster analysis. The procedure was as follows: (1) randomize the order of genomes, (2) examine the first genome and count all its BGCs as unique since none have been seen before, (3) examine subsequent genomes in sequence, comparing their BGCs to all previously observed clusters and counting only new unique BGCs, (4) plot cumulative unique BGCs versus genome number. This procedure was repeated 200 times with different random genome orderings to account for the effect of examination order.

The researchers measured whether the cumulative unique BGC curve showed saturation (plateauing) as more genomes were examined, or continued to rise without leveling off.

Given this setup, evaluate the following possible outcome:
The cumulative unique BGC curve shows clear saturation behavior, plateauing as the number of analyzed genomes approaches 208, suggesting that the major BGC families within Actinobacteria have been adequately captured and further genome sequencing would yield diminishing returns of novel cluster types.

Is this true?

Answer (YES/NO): NO